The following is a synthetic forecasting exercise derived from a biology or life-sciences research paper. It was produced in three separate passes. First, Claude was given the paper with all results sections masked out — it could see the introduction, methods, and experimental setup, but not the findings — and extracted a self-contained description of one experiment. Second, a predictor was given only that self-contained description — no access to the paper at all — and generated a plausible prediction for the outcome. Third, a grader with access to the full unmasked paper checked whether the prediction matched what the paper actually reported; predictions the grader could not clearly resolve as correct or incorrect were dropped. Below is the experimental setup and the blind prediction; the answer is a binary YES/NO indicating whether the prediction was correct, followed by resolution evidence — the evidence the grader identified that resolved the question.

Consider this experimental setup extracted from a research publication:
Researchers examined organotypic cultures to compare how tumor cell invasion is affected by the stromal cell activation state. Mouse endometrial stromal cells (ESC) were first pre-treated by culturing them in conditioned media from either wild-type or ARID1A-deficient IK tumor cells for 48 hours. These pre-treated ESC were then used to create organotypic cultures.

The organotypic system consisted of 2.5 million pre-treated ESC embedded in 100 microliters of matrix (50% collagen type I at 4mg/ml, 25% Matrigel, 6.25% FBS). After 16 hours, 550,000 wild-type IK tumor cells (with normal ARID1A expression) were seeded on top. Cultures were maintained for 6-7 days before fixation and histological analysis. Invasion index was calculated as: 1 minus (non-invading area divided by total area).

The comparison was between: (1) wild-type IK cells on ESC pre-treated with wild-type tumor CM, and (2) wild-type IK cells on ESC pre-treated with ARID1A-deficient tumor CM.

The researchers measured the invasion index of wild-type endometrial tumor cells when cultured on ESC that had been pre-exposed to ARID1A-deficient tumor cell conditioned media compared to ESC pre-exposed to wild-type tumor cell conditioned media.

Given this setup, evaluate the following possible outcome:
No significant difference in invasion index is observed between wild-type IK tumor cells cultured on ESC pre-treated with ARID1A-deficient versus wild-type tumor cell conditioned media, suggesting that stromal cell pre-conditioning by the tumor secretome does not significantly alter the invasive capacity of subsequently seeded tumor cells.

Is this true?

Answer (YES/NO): NO